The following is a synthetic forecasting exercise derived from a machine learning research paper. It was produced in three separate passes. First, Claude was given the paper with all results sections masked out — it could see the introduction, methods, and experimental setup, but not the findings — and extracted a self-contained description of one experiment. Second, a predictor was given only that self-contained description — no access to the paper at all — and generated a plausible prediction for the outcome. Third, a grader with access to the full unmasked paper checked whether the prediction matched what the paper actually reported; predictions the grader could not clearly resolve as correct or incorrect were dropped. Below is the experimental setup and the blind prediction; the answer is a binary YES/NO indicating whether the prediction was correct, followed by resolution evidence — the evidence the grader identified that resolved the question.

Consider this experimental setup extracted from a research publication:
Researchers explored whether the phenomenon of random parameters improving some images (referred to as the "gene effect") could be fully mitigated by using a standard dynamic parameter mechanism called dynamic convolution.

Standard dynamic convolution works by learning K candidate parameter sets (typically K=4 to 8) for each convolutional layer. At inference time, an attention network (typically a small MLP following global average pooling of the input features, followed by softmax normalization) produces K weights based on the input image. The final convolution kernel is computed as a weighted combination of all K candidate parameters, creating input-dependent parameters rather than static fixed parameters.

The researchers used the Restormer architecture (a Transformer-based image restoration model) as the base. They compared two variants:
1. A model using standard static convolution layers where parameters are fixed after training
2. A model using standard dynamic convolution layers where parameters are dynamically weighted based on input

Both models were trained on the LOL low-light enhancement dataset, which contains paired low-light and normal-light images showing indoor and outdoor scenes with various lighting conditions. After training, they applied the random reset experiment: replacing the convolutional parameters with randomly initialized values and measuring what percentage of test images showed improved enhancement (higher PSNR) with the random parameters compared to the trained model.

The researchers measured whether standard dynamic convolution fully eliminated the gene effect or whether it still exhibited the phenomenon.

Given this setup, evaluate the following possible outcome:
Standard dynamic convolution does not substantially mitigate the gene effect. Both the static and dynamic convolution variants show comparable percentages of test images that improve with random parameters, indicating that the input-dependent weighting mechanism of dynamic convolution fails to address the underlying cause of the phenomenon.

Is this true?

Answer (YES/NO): NO